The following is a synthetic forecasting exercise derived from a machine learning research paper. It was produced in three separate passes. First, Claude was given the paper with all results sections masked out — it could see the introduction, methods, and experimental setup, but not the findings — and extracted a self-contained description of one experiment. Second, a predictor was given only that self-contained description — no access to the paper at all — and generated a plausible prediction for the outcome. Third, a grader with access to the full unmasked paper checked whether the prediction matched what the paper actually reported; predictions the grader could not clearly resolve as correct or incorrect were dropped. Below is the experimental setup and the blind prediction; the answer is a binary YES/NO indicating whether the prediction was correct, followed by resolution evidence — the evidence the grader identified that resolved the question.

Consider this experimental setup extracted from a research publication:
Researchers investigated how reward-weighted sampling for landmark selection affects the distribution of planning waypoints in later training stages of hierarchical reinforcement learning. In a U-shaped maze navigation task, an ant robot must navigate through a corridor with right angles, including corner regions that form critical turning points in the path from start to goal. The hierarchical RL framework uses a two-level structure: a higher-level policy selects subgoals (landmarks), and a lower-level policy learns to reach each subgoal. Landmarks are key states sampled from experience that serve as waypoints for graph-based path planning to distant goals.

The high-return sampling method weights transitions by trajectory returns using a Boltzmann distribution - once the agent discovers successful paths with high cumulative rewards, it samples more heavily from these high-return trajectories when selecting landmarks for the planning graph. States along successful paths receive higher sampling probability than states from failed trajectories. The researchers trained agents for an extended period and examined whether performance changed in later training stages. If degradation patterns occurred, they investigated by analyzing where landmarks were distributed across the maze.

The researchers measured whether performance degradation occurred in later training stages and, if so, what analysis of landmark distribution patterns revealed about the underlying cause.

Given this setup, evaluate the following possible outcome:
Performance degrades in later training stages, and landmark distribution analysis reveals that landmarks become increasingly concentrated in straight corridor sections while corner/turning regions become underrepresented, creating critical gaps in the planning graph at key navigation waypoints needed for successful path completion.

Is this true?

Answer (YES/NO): YES